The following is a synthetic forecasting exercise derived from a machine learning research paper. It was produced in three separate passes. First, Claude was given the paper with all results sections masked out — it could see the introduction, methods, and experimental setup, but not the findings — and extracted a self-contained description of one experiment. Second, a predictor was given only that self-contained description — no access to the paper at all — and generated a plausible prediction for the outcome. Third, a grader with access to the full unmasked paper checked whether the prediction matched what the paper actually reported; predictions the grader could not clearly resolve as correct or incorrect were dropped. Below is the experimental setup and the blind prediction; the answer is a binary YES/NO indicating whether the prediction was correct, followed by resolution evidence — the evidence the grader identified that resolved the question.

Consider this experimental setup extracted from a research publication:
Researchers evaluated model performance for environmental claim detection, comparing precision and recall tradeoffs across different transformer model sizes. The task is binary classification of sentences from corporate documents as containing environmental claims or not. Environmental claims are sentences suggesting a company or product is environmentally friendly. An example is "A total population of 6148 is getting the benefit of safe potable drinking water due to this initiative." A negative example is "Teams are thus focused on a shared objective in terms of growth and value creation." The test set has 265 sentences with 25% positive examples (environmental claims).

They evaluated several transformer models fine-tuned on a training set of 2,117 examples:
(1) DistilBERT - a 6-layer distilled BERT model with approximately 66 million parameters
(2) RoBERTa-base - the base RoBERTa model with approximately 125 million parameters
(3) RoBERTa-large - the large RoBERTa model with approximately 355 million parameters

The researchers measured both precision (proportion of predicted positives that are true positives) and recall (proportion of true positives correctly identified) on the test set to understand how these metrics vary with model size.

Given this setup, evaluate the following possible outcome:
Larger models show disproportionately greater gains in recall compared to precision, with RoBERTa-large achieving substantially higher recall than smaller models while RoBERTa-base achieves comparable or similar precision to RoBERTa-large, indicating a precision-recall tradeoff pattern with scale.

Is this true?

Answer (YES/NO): NO